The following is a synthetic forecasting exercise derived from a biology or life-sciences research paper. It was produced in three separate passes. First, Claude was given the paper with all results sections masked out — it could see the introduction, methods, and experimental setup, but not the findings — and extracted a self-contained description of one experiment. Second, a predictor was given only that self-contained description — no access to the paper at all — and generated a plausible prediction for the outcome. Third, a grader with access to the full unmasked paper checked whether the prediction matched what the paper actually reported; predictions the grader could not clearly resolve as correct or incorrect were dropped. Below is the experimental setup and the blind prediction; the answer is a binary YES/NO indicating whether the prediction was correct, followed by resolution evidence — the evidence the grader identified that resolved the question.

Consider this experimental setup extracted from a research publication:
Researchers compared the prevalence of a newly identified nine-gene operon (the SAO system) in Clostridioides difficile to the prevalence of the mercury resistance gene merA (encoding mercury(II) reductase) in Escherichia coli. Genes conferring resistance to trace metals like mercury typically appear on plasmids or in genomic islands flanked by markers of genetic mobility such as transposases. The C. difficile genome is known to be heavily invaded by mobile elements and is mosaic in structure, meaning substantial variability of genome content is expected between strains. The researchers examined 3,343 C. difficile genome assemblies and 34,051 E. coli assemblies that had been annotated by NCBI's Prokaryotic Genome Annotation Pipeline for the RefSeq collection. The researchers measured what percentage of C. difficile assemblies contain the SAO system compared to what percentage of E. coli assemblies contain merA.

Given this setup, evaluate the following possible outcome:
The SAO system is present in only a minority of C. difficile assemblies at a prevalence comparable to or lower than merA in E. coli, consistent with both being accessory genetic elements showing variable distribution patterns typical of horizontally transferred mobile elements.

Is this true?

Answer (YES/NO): NO